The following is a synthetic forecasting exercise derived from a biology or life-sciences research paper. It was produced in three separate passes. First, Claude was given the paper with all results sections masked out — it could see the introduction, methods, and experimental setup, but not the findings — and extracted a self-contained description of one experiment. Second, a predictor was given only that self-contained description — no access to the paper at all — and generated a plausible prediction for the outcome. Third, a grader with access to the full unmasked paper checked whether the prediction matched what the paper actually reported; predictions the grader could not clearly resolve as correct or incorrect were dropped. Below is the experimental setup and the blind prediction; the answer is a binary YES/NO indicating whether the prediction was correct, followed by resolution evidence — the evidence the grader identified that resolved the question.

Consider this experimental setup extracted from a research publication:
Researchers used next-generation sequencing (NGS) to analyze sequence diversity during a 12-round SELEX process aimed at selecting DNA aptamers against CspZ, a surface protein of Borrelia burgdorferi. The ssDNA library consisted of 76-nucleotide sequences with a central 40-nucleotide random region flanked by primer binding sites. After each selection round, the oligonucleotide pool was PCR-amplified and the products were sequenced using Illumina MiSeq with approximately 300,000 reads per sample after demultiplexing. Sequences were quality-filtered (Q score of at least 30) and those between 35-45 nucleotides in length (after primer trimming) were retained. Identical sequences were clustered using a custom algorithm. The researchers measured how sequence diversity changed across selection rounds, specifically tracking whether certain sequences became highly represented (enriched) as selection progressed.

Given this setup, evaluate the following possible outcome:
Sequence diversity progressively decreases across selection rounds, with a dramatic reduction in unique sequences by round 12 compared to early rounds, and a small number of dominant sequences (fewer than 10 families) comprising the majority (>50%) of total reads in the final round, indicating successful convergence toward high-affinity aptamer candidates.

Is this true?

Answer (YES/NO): NO